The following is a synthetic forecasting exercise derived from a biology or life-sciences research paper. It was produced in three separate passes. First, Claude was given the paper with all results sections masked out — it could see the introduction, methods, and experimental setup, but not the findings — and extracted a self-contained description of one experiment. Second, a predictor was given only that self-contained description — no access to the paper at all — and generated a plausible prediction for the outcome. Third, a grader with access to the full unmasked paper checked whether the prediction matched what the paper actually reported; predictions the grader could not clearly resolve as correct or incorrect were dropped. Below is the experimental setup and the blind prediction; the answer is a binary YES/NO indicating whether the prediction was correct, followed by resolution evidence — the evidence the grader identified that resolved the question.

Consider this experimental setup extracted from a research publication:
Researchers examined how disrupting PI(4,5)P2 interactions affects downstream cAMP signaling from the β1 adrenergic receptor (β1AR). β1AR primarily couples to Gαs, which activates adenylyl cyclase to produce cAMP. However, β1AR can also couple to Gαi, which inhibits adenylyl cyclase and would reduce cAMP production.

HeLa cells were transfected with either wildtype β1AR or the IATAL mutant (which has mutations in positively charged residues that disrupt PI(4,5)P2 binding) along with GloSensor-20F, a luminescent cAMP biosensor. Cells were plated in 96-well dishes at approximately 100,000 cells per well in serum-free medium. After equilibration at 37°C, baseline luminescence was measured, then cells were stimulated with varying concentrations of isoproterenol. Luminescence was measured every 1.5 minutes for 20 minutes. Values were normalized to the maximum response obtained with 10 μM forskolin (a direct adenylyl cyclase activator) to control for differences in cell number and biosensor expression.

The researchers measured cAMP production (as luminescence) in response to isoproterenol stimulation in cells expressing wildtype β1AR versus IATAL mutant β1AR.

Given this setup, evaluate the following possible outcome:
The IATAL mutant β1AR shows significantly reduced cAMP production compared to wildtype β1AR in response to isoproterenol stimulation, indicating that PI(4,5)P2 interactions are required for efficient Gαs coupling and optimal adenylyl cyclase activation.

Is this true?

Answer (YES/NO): NO